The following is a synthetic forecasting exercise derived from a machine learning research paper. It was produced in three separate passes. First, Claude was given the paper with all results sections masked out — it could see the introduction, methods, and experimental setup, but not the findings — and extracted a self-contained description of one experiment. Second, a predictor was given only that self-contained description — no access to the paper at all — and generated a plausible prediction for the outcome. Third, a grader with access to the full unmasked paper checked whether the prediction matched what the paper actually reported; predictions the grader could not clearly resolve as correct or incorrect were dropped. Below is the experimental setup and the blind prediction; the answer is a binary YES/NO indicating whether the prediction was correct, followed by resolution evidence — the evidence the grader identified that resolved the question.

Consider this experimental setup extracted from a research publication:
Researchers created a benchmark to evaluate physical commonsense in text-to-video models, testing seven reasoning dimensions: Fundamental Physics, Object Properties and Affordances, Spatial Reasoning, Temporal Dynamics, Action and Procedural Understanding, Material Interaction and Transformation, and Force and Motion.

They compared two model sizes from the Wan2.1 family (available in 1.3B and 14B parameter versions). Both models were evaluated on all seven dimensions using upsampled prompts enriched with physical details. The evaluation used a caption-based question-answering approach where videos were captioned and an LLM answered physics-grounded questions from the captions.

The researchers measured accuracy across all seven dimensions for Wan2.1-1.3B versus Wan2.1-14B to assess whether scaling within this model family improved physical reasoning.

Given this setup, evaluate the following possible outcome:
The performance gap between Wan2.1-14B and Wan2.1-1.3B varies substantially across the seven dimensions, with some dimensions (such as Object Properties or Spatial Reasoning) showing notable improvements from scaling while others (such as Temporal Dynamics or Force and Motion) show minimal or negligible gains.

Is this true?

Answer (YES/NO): NO